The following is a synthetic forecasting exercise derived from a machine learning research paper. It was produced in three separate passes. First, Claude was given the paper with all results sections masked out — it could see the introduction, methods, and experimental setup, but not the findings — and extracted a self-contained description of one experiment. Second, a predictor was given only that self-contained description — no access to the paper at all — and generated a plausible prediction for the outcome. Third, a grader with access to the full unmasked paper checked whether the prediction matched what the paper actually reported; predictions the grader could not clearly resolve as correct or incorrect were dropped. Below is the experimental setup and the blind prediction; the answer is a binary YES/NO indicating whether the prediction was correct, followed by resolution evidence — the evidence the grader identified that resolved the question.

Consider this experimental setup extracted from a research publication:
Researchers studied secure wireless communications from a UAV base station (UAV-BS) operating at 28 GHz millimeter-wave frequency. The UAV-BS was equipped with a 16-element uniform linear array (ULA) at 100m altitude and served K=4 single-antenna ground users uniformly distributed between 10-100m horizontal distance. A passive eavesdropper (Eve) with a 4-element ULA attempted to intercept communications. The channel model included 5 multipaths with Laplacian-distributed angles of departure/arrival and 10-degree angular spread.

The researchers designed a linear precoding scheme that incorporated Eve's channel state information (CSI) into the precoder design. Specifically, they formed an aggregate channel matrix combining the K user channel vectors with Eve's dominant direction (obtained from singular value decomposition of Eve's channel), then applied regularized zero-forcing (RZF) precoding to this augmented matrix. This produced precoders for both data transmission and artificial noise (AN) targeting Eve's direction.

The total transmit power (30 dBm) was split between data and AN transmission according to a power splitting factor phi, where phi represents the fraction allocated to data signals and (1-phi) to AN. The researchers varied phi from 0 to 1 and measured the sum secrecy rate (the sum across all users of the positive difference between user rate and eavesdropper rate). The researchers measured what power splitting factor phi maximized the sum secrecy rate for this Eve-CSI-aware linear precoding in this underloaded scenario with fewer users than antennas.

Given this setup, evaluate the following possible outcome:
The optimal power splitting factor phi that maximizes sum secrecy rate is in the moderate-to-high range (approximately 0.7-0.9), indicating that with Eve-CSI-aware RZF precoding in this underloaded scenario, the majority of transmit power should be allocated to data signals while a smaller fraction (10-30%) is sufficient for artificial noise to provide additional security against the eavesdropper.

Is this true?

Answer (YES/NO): NO